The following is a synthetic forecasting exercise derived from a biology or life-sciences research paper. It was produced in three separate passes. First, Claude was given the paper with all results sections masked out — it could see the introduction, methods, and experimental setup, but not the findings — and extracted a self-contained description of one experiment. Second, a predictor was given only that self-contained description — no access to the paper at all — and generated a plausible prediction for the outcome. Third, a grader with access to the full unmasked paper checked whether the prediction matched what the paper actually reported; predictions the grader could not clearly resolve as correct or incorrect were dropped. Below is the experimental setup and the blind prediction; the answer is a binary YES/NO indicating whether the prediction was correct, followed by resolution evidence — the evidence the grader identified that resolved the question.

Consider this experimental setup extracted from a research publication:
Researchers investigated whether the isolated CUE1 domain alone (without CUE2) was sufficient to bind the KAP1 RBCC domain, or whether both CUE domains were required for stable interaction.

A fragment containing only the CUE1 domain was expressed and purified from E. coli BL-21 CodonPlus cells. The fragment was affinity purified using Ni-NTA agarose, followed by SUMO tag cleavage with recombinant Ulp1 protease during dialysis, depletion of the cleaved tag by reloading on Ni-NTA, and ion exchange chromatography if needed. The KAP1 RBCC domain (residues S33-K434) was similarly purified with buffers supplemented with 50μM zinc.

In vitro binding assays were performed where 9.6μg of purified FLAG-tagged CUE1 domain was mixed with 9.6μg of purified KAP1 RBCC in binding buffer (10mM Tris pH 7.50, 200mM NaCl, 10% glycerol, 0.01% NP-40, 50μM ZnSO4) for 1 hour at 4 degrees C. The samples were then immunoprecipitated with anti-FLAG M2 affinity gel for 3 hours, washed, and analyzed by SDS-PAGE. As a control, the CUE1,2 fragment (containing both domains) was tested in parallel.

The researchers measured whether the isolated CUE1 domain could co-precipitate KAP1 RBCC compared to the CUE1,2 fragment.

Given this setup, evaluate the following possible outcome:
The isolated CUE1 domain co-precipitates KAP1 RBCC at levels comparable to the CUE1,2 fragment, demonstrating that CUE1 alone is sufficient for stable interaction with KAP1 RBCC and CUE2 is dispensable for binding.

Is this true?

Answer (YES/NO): YES